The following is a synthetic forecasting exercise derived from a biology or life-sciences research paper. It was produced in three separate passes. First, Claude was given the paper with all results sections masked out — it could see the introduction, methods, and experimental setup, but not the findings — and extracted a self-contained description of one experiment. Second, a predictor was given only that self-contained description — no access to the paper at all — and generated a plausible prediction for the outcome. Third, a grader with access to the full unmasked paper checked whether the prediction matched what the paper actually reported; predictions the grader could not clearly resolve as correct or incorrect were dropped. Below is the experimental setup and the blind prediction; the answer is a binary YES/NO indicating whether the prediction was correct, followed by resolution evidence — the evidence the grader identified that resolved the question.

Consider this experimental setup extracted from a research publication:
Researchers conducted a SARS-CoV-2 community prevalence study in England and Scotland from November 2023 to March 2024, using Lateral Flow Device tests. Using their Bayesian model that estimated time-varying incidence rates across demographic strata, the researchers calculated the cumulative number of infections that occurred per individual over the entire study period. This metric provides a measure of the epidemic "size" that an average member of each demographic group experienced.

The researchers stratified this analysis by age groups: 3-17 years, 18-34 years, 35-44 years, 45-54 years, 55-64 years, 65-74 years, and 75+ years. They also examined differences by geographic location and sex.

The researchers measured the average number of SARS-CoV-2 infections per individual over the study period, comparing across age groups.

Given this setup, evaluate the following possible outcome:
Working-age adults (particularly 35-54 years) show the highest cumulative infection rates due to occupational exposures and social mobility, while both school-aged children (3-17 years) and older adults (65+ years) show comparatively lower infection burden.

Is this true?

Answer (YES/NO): NO